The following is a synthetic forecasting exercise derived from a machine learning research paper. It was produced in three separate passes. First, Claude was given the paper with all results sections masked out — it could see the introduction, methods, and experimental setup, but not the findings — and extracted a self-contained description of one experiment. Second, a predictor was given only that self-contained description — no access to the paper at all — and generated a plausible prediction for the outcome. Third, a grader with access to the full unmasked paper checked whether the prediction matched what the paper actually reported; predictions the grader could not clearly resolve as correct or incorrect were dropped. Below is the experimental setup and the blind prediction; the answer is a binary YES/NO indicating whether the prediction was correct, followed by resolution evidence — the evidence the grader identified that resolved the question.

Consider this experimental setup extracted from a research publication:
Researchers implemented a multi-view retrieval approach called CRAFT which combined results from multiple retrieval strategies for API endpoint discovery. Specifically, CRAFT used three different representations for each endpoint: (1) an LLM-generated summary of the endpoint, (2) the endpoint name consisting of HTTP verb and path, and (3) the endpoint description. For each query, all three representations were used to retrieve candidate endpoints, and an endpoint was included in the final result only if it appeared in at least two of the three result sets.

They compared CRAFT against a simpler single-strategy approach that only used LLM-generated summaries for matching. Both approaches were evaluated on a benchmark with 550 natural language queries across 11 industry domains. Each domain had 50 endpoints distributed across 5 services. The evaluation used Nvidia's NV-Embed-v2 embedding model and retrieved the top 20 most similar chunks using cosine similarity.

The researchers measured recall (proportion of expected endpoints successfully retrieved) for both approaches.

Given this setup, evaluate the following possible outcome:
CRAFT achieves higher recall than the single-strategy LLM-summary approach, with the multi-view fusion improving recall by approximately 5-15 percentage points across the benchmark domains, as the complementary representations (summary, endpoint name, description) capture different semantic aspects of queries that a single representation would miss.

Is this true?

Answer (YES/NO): NO